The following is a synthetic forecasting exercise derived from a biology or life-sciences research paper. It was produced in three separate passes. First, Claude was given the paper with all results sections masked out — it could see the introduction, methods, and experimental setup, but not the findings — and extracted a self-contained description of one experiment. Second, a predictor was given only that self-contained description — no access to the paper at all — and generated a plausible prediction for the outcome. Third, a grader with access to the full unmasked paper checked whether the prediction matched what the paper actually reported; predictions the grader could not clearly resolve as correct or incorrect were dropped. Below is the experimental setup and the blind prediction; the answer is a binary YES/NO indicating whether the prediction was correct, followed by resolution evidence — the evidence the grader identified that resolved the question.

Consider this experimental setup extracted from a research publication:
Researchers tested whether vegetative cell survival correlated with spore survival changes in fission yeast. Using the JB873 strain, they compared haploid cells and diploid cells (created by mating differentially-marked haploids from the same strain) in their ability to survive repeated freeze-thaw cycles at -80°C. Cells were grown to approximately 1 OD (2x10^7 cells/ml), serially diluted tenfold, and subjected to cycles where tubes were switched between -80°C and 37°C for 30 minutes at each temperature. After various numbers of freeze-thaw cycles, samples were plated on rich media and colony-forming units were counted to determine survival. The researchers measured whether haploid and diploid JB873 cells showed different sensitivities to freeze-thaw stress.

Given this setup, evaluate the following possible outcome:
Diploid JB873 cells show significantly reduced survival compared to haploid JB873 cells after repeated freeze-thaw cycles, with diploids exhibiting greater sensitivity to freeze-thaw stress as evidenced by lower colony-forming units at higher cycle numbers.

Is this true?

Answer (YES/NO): NO